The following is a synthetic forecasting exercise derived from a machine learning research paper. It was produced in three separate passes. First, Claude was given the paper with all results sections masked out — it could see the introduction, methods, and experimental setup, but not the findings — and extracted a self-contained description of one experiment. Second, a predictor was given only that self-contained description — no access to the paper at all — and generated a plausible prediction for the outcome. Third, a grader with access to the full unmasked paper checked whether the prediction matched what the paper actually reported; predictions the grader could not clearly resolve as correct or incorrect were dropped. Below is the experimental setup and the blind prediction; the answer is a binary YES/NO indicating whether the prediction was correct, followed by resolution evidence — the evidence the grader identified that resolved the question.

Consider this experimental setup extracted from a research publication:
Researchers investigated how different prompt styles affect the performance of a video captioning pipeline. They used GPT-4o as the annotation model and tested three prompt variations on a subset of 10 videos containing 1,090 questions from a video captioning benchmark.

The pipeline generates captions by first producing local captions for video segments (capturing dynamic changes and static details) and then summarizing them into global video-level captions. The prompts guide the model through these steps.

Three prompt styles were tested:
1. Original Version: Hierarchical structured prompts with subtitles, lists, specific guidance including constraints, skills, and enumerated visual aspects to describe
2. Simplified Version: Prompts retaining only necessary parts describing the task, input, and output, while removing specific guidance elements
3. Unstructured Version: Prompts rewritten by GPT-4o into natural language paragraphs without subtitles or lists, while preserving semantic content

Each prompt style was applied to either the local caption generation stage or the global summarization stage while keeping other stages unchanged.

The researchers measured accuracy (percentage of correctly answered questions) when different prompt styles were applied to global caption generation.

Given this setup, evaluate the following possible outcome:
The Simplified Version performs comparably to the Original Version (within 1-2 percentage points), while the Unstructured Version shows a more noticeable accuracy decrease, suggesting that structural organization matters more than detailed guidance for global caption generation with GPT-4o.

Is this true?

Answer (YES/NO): NO